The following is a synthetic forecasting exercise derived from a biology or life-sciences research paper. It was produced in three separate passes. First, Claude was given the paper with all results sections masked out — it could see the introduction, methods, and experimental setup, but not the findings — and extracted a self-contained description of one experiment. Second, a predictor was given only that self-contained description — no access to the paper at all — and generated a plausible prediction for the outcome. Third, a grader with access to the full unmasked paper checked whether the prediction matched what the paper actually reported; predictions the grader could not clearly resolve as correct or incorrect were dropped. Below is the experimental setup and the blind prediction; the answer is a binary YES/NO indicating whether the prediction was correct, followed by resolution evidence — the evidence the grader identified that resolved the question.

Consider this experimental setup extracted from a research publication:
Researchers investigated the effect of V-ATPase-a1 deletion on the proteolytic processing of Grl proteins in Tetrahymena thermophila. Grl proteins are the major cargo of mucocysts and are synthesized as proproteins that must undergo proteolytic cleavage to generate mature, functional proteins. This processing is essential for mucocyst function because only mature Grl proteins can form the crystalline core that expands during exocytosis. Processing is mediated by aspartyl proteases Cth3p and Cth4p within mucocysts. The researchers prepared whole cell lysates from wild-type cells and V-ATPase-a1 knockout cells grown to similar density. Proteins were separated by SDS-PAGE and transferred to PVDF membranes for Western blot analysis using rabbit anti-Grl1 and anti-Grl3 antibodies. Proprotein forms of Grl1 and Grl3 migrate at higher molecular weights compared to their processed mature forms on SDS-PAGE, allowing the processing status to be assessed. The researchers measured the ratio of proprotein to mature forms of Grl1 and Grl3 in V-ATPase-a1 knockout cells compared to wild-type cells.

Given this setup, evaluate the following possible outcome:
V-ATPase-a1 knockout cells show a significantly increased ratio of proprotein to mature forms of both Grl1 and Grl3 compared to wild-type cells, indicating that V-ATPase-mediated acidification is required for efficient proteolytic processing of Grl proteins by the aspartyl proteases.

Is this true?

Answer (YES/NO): NO